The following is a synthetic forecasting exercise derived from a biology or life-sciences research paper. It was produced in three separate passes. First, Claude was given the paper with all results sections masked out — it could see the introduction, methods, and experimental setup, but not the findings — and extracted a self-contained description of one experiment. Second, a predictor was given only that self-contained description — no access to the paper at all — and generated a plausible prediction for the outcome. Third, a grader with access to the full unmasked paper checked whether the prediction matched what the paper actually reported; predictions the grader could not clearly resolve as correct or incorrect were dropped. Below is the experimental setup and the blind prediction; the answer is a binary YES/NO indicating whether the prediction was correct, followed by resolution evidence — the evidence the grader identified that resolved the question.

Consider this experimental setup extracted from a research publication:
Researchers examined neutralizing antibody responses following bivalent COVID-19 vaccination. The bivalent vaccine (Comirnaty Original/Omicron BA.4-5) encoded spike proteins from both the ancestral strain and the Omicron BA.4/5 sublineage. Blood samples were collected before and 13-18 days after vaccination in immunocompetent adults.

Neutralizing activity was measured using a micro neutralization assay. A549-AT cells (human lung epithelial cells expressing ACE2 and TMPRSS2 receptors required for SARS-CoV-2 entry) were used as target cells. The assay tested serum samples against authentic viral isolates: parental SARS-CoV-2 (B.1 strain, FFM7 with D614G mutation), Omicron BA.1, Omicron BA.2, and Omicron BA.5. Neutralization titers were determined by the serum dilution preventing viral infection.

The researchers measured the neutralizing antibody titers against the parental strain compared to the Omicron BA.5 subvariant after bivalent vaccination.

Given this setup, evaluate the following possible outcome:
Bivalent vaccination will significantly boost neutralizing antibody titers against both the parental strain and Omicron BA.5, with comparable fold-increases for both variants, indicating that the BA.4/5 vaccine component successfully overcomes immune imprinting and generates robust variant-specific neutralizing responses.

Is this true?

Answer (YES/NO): NO